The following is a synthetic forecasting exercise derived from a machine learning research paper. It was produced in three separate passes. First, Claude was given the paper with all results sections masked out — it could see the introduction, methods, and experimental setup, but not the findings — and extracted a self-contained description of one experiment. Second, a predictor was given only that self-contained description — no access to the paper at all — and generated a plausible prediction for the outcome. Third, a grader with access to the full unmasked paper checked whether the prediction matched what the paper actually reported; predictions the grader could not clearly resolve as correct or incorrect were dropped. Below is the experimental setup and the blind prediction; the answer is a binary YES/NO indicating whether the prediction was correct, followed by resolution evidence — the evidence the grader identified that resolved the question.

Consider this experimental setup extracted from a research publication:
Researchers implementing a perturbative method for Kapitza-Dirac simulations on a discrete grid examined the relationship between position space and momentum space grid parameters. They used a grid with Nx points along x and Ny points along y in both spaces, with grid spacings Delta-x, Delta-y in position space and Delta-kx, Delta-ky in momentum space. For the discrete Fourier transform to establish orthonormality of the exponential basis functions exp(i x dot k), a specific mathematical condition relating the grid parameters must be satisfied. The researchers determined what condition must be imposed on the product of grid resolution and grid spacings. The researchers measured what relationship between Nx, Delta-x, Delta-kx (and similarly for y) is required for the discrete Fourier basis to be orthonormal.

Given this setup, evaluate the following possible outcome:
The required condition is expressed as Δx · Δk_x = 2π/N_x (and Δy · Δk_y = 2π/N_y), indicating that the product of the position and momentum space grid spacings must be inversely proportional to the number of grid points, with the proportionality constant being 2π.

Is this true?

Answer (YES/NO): YES